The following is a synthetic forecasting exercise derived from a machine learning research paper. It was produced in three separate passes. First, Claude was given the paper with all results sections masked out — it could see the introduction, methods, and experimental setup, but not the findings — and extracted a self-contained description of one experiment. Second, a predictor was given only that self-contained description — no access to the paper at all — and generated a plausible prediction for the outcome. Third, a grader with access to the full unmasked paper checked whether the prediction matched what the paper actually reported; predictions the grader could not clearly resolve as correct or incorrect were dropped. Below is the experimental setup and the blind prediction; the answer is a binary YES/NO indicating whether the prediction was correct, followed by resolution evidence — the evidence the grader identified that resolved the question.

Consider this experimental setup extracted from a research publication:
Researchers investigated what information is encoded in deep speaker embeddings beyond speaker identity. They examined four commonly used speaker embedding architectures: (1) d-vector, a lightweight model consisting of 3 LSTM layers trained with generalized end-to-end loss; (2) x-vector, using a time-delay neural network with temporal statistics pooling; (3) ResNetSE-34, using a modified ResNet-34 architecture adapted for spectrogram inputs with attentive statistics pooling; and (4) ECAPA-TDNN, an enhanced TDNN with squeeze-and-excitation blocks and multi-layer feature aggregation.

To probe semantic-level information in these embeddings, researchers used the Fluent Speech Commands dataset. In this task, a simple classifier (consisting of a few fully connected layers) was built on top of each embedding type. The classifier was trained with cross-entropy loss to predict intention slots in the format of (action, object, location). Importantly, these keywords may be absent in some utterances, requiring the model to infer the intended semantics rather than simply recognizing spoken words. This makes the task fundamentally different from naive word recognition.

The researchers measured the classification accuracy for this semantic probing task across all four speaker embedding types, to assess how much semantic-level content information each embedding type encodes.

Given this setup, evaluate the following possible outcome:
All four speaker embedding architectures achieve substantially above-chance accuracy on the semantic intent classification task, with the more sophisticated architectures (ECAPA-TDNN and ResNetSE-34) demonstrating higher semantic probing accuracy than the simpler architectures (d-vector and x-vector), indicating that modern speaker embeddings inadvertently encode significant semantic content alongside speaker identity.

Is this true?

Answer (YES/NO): NO